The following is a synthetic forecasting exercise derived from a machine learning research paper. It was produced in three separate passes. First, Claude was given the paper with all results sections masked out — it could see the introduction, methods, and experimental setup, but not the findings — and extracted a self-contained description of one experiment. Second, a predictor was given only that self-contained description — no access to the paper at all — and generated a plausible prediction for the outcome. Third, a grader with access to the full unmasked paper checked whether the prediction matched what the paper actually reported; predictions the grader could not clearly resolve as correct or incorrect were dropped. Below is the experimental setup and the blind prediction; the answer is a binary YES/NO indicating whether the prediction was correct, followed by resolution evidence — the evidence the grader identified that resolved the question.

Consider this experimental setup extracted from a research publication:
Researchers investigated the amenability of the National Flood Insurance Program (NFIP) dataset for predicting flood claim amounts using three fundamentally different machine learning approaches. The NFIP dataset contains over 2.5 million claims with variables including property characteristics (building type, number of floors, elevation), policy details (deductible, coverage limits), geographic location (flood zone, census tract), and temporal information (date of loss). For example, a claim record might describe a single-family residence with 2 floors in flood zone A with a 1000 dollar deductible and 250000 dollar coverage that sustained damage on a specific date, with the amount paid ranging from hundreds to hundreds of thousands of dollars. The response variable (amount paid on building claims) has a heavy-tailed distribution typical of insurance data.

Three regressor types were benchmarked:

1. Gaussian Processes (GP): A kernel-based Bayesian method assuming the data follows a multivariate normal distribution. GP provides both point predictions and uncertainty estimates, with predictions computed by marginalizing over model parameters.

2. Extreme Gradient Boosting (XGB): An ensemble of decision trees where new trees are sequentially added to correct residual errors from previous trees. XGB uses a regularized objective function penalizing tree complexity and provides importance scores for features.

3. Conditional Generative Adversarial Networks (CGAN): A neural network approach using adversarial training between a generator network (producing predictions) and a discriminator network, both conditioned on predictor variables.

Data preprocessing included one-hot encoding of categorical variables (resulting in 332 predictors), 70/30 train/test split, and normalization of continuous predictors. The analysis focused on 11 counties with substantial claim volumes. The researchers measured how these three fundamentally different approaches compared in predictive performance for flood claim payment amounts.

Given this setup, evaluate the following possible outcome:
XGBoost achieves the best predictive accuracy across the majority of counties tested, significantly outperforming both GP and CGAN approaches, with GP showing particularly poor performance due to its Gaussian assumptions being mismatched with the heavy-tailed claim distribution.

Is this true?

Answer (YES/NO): NO